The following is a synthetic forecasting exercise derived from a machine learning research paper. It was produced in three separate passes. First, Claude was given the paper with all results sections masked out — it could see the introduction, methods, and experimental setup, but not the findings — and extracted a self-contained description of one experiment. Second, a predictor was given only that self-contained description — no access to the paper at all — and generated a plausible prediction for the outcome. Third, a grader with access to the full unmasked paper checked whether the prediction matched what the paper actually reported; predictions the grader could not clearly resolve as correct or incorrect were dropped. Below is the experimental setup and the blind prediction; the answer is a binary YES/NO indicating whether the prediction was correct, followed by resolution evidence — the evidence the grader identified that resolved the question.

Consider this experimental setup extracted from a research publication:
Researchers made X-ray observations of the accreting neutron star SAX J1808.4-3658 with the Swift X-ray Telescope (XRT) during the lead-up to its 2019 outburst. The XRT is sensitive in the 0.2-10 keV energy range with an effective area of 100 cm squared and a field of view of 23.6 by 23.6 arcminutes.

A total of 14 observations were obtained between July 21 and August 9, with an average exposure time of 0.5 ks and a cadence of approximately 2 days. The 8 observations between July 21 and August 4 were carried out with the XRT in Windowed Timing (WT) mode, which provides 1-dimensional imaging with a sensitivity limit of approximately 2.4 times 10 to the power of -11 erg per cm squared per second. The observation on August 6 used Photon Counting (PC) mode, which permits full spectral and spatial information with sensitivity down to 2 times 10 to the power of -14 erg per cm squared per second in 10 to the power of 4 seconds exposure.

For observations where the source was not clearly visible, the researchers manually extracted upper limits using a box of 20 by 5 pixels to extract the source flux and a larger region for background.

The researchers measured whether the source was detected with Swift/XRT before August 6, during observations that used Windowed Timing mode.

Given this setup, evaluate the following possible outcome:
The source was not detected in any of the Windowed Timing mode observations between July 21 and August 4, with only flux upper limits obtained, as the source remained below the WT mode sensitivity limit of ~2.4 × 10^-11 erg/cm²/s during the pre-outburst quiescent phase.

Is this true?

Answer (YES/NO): YES